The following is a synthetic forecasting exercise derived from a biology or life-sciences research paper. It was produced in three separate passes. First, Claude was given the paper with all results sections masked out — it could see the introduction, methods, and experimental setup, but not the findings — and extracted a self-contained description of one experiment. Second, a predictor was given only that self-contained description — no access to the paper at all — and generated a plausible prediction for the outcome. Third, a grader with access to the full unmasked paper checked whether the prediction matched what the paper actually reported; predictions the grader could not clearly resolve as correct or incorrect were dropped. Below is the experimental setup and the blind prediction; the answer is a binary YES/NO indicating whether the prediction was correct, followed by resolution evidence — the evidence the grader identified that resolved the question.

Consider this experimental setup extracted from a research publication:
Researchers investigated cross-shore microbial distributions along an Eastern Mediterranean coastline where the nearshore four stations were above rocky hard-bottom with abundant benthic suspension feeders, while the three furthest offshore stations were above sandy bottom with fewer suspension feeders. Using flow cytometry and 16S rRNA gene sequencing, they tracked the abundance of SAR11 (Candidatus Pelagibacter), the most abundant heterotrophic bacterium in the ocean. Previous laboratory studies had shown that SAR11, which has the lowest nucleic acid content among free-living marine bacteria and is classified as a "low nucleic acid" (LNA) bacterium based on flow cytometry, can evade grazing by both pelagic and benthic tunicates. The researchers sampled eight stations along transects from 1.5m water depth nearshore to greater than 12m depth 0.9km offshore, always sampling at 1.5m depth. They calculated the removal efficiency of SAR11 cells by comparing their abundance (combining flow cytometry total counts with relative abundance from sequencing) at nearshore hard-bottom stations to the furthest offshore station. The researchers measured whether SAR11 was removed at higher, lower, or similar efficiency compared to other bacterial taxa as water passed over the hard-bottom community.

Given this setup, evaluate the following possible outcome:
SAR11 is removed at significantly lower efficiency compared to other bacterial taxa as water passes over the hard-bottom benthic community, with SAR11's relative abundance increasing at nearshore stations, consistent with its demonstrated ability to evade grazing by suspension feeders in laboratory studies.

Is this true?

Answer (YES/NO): NO